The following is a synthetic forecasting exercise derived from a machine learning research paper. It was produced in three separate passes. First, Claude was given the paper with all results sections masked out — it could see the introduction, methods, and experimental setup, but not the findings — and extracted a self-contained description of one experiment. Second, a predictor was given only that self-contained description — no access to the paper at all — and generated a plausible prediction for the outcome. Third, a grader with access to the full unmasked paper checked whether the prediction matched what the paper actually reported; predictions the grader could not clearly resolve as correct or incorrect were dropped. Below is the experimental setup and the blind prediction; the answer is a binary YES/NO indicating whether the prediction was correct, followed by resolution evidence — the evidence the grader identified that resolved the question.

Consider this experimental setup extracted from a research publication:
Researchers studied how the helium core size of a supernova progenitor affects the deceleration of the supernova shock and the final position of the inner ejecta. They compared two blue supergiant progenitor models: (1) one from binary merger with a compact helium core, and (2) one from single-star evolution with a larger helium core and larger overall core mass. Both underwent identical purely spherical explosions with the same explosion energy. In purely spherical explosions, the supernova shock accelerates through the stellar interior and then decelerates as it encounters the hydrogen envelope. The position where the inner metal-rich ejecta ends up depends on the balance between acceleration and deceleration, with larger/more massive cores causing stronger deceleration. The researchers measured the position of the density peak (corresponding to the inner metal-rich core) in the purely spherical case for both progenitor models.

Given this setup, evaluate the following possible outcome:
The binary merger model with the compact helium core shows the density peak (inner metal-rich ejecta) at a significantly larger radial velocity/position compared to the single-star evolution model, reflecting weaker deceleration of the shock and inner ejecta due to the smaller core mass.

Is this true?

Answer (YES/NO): NO